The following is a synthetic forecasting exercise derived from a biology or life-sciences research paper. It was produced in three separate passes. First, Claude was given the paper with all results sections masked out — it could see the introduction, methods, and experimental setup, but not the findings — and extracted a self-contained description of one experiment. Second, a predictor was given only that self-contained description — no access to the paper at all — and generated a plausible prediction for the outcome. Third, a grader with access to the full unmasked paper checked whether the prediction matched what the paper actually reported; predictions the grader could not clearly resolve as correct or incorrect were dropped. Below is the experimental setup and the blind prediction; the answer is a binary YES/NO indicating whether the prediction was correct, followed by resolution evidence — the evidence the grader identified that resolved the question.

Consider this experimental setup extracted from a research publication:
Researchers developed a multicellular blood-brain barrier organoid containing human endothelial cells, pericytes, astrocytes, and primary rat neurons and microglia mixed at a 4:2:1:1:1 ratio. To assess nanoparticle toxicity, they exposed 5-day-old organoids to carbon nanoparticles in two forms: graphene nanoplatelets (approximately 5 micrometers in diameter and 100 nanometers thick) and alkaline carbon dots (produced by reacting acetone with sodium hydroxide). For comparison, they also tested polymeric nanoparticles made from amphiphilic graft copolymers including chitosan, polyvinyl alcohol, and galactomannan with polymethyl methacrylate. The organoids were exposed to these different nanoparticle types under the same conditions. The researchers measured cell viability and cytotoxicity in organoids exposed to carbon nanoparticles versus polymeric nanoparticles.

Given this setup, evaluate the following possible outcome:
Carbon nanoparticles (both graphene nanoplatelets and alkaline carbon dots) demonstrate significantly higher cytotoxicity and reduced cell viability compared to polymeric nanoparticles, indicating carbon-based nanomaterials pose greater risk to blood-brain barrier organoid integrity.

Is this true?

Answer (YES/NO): YES